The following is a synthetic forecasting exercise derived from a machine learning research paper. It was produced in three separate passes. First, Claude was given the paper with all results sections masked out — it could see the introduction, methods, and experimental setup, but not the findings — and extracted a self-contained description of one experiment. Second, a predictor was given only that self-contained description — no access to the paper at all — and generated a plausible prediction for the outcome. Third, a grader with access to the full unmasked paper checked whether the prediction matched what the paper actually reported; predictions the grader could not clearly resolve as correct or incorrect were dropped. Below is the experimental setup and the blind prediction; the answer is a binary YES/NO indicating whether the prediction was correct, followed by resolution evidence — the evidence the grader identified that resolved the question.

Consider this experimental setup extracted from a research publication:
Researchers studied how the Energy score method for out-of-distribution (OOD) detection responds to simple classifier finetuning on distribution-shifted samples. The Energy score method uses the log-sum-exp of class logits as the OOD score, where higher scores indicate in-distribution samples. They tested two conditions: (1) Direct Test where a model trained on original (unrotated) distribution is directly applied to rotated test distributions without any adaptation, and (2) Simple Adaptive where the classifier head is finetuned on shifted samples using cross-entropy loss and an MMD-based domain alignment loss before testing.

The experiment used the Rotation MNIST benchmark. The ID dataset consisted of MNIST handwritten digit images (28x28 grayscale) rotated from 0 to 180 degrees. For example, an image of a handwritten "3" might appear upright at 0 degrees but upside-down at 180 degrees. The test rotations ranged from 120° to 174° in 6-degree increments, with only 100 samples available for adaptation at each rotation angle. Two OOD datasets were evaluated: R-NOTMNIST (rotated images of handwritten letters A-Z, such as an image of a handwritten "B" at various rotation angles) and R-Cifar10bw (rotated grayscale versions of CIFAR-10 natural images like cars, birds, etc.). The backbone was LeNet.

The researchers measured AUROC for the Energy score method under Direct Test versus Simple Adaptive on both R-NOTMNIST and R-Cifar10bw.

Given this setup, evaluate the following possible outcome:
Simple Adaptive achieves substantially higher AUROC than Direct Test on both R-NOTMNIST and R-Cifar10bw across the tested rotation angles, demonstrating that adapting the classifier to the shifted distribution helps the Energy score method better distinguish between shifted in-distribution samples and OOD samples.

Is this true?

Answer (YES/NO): NO